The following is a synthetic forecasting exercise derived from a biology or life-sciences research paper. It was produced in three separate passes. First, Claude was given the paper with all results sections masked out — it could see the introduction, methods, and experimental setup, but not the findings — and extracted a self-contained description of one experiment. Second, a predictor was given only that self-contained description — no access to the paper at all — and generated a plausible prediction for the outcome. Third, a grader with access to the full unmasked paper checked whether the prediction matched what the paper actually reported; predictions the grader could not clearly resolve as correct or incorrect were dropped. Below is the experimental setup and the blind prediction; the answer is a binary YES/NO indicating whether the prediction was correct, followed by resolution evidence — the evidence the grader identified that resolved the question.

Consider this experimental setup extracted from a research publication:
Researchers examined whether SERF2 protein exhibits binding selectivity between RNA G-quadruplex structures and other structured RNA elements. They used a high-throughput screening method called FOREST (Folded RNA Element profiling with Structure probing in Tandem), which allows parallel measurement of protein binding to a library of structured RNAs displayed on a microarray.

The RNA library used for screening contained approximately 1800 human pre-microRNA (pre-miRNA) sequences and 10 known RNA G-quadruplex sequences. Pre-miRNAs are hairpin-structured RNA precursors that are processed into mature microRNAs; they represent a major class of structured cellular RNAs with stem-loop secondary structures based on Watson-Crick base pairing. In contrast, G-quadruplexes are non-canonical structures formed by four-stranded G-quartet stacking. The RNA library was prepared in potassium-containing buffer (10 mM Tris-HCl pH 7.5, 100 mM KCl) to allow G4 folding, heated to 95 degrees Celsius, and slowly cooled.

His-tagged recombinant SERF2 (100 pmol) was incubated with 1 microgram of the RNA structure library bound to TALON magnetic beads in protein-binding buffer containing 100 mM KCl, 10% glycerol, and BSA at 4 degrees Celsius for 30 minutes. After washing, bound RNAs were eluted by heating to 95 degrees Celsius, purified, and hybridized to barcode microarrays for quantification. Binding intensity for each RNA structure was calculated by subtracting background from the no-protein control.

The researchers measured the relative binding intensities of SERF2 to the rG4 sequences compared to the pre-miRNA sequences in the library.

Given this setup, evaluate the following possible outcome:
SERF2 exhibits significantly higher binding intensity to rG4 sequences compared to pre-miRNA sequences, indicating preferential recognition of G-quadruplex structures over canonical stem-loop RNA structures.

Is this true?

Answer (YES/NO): YES